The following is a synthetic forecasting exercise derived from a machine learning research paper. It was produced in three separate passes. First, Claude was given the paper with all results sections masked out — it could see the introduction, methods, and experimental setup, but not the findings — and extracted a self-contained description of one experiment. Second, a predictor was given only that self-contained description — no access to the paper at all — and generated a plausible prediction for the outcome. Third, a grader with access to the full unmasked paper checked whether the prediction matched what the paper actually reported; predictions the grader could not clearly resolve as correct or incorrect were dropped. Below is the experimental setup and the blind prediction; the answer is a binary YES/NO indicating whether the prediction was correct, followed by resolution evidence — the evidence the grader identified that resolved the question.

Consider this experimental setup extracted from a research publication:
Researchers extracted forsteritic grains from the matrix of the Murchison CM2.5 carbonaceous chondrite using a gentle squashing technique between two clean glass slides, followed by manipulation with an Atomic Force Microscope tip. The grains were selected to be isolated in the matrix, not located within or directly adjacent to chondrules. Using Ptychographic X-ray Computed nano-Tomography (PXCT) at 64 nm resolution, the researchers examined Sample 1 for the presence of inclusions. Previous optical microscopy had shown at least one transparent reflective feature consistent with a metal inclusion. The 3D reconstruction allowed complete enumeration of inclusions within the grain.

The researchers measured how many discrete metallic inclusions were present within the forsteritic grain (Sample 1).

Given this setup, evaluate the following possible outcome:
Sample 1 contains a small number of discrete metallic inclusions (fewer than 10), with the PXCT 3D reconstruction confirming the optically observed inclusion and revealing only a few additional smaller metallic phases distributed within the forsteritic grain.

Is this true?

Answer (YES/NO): NO